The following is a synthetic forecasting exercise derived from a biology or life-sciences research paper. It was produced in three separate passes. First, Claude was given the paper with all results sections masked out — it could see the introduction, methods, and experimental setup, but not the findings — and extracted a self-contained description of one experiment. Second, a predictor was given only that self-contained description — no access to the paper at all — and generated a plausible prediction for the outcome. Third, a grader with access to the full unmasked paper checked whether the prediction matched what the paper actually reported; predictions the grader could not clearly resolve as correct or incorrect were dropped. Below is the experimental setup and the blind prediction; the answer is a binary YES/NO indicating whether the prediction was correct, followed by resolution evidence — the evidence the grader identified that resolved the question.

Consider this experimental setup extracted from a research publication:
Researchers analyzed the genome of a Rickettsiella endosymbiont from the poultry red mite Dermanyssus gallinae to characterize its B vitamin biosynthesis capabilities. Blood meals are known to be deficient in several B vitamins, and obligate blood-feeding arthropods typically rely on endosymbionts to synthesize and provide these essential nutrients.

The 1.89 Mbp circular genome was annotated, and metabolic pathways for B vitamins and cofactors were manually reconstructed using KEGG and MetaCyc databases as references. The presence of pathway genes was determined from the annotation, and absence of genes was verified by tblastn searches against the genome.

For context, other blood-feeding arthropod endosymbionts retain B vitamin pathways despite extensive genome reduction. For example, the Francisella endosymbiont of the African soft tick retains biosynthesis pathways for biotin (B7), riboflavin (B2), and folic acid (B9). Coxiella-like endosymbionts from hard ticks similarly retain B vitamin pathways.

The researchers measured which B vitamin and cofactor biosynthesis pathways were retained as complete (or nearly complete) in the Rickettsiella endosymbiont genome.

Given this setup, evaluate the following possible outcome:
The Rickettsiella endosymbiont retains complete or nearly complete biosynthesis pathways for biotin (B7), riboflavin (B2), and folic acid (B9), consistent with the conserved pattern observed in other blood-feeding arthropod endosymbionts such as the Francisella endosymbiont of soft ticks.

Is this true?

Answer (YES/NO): NO